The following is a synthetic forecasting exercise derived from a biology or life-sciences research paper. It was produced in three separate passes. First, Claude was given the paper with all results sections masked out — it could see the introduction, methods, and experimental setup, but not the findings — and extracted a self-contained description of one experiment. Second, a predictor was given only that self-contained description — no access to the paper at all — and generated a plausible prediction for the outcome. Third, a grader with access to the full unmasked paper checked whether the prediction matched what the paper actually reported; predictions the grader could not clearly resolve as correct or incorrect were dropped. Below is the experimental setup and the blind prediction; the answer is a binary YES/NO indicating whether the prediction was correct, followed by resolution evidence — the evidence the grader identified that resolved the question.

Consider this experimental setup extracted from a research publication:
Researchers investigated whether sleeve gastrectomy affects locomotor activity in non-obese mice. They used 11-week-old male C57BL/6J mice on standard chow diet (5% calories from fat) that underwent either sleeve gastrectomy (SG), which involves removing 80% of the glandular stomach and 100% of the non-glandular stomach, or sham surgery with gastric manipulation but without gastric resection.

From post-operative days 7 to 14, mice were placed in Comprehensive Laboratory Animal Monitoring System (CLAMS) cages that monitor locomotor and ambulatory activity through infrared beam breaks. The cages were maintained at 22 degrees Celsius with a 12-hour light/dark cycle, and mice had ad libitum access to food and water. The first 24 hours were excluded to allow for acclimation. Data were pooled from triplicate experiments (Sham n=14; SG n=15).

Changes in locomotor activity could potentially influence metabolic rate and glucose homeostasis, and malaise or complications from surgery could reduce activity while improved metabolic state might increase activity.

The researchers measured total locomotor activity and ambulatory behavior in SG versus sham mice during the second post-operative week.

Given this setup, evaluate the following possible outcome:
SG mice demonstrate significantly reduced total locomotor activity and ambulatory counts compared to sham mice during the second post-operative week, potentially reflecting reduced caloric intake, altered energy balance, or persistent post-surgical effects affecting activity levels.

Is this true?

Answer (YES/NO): NO